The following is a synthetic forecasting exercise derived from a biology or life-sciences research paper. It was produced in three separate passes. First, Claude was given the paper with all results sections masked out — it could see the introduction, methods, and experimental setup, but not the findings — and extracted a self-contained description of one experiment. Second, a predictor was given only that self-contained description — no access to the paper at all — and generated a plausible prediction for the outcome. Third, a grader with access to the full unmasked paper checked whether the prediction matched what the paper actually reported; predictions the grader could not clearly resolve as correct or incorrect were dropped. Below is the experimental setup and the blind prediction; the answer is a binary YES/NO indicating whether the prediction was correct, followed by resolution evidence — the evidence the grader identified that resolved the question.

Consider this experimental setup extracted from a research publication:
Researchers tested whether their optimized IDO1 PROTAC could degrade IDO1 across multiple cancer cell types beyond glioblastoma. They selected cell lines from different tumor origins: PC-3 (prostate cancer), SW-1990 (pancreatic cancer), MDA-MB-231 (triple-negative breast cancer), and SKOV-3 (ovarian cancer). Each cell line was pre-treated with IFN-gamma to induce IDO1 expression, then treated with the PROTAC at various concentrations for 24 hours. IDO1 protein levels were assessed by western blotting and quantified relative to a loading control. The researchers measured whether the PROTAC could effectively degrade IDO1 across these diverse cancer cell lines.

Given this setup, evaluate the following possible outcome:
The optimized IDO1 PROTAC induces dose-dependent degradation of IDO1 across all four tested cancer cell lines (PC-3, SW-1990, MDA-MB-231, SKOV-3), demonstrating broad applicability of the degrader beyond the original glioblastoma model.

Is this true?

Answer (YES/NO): YES